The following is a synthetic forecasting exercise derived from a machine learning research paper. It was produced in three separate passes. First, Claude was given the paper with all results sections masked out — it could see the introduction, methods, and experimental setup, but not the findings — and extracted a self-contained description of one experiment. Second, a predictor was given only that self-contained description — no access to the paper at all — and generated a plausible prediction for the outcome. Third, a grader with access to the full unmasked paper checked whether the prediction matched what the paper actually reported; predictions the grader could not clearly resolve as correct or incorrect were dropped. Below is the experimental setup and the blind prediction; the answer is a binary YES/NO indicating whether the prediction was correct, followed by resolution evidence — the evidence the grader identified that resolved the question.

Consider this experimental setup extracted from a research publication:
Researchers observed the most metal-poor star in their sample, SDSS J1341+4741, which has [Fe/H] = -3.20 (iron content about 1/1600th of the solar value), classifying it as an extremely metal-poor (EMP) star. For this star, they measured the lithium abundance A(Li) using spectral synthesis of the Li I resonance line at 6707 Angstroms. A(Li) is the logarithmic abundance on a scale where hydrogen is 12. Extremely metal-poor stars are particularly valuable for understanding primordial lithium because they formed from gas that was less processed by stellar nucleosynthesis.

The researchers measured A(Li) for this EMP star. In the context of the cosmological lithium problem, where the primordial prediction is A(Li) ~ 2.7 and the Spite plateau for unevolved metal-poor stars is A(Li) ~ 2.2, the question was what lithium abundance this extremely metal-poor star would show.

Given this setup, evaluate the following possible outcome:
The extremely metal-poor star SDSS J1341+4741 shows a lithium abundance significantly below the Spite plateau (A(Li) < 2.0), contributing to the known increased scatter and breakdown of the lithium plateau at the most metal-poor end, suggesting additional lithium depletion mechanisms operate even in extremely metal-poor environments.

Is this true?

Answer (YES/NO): NO